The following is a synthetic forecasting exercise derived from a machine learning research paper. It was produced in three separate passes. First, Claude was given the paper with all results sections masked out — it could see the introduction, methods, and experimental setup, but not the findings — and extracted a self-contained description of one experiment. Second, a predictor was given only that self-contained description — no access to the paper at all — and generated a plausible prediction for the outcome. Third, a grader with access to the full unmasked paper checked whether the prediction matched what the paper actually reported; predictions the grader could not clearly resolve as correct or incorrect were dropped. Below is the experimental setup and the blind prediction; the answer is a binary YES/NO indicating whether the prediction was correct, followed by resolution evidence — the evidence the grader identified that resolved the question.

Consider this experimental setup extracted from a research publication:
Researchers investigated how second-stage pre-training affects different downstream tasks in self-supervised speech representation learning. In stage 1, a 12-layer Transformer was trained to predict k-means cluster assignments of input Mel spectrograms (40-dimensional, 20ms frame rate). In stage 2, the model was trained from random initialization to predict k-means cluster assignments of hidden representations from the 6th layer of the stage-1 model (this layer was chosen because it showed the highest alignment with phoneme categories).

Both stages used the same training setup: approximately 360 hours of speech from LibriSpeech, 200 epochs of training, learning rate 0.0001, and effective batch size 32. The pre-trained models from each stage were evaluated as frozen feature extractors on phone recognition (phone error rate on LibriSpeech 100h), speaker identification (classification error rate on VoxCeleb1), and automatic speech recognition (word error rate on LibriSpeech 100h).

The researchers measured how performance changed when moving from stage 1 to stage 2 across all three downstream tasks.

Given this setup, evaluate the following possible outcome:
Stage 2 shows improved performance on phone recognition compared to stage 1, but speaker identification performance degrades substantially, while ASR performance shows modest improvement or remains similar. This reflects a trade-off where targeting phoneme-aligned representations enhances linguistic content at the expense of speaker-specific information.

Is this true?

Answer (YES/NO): NO